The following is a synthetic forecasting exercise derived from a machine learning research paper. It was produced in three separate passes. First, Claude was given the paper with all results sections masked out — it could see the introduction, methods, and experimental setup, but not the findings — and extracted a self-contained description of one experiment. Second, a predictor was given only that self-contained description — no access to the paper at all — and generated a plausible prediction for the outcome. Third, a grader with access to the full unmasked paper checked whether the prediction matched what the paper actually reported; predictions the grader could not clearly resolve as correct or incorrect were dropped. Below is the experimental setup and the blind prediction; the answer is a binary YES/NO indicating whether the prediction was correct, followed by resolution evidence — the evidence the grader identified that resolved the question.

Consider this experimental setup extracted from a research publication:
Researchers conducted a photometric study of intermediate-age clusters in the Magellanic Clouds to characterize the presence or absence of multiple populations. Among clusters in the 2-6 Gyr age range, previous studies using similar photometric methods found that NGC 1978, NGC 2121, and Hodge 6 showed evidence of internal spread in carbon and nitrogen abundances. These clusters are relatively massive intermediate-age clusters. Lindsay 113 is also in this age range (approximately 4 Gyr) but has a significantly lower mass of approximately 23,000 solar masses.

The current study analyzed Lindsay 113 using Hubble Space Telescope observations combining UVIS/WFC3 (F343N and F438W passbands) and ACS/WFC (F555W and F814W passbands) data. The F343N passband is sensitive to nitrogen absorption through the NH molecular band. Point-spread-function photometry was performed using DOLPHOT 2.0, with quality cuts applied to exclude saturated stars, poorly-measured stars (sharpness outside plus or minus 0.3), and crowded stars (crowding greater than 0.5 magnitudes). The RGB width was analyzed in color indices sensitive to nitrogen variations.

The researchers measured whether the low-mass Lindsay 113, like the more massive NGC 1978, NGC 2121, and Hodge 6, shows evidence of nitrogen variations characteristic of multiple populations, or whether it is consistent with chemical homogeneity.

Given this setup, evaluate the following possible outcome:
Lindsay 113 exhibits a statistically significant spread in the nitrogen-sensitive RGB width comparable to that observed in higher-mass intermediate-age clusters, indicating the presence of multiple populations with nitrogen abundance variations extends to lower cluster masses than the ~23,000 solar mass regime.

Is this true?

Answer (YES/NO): NO